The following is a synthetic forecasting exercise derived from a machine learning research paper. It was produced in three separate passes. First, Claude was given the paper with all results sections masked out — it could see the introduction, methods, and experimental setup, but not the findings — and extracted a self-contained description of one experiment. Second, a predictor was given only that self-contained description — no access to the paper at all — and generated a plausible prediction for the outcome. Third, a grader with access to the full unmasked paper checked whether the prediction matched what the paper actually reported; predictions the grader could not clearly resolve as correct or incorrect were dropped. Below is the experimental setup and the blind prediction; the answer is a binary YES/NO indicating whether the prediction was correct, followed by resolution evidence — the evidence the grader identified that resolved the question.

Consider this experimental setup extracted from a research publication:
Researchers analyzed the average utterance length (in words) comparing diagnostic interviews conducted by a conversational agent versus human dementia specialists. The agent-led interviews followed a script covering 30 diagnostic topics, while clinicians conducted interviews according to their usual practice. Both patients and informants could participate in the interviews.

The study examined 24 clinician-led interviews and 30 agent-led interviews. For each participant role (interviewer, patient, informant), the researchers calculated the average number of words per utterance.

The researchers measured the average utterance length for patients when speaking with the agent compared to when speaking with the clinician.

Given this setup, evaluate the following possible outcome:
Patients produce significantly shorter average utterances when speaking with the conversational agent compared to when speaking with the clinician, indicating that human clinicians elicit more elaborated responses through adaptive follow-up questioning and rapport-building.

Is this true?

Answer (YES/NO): NO